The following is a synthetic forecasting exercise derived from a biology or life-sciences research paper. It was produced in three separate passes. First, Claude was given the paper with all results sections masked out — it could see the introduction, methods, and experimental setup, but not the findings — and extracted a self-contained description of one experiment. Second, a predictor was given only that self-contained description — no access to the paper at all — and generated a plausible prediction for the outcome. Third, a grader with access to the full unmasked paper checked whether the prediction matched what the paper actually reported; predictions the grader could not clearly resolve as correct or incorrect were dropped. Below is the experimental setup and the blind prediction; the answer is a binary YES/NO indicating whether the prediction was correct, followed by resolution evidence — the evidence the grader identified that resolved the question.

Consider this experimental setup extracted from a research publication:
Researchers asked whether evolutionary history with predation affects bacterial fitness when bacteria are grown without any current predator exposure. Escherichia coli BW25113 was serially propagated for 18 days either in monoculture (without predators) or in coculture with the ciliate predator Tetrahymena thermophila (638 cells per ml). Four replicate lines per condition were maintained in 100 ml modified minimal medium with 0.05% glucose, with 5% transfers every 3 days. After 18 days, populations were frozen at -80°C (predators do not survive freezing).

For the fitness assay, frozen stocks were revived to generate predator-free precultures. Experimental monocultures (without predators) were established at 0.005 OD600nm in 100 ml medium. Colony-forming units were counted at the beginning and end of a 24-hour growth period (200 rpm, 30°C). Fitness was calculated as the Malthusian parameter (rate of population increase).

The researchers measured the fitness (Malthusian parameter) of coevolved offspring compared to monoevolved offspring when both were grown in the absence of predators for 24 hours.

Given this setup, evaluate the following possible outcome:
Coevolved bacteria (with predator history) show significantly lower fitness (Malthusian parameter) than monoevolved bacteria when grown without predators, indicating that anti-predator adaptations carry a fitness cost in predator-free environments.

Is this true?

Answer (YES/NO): NO